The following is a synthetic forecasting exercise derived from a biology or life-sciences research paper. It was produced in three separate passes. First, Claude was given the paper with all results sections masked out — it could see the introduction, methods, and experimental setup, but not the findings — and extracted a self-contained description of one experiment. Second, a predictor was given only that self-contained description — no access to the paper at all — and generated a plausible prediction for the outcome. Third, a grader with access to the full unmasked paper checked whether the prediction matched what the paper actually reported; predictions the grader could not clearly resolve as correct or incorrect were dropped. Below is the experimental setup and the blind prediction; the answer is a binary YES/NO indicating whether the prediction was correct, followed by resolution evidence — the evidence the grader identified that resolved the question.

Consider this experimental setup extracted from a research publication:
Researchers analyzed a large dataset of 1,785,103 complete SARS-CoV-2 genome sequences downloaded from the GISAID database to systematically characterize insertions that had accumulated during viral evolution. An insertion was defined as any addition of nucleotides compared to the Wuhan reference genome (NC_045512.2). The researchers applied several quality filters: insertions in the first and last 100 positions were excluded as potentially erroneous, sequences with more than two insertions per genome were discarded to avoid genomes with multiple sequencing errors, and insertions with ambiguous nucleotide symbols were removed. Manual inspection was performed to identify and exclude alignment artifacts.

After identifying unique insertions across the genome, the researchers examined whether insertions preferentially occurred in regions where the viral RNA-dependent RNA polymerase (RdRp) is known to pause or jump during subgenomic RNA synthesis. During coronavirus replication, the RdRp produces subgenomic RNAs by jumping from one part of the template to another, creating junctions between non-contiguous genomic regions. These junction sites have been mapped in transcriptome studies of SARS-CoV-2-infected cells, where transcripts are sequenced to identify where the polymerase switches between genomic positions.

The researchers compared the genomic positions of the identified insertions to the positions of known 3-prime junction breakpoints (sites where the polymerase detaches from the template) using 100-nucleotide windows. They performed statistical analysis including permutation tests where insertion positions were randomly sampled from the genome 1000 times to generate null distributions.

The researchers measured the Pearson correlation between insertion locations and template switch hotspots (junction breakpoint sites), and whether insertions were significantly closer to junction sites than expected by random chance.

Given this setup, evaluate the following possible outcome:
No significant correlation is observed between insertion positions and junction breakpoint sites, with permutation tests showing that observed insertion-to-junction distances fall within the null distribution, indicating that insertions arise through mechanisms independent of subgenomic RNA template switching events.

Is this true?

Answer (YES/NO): NO